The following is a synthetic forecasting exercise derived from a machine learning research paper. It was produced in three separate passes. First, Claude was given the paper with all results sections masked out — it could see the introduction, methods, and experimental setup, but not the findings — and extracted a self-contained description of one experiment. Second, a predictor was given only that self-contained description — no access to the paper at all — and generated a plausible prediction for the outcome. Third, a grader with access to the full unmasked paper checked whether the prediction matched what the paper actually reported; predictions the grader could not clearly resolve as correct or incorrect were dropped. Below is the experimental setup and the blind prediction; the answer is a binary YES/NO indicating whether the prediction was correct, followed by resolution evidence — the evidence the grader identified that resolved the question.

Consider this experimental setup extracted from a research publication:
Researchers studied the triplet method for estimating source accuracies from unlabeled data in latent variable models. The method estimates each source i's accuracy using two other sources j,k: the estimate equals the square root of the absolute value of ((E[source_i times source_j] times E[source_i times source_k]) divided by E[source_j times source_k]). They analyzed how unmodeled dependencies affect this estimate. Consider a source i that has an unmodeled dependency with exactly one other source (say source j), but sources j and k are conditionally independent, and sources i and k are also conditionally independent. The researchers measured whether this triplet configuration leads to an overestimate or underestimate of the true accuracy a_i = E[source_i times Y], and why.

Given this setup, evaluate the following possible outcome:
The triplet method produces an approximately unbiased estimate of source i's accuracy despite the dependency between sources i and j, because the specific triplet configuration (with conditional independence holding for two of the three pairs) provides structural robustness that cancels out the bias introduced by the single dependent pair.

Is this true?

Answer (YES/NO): NO